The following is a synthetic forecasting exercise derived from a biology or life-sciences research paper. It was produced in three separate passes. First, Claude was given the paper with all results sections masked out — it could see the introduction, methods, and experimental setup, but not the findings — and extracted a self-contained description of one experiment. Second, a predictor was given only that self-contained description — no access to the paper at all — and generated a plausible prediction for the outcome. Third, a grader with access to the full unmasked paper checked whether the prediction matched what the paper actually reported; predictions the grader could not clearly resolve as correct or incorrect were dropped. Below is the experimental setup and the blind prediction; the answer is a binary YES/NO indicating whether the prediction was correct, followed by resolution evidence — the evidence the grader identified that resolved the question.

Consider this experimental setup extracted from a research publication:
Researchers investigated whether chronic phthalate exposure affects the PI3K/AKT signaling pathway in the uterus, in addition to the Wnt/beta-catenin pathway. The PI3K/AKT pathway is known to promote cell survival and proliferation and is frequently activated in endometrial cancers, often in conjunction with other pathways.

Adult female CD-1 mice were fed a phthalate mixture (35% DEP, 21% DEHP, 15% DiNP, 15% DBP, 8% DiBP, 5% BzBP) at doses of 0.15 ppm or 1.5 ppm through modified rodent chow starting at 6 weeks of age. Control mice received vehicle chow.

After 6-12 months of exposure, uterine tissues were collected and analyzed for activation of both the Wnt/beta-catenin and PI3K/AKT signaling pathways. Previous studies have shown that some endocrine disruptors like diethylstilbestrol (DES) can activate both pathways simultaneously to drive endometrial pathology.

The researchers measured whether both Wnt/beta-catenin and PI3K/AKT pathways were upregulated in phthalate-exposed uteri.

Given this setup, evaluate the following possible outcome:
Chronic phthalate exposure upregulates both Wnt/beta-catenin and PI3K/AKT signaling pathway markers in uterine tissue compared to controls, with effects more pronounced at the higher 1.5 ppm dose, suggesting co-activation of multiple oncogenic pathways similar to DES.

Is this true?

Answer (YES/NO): NO